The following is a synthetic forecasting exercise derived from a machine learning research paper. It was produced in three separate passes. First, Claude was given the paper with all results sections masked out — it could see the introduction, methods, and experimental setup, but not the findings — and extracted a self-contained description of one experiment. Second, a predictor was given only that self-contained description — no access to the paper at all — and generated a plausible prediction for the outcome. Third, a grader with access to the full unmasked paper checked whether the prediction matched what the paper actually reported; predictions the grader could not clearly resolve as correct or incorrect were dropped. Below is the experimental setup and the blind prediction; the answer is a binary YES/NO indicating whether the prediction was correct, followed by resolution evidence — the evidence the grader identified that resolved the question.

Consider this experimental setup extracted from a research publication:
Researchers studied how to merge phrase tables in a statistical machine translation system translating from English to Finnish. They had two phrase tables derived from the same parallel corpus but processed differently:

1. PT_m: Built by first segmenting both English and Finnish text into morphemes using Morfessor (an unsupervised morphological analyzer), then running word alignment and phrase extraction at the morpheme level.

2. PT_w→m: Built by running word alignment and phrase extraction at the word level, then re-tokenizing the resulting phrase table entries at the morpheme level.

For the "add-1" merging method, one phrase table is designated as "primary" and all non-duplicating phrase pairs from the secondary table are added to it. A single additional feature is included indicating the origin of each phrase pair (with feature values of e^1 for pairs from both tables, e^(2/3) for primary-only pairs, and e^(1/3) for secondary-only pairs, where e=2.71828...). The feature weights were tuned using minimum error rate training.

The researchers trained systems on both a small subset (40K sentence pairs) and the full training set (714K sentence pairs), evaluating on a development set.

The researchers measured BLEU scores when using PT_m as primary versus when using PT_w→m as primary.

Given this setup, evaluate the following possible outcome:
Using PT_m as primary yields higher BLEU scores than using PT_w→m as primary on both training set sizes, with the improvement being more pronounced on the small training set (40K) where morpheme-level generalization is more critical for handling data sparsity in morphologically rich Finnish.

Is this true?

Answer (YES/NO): NO